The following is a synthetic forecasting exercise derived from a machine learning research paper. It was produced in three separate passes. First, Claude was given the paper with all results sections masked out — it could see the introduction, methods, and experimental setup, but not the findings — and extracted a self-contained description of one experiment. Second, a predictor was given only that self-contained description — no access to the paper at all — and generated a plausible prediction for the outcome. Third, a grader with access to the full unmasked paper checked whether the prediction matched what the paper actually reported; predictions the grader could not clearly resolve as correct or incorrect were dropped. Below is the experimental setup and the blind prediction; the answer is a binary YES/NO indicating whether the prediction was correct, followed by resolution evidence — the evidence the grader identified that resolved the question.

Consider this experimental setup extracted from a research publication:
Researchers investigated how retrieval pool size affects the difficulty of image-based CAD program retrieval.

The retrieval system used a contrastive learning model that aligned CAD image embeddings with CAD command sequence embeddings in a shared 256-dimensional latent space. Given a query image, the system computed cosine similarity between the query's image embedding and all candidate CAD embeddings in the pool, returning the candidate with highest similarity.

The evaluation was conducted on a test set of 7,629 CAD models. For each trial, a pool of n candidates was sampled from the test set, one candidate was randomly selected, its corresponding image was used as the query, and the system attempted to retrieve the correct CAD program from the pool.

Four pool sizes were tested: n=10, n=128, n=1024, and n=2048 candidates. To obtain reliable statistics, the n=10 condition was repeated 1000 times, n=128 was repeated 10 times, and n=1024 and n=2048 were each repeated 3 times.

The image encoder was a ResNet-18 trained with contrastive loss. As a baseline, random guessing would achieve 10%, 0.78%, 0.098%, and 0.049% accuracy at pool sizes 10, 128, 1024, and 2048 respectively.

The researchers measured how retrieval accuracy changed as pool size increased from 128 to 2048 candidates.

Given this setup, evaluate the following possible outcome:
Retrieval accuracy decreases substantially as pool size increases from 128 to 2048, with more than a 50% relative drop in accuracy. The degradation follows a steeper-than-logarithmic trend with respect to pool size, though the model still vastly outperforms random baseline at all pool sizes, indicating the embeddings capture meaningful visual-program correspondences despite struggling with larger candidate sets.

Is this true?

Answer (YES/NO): NO